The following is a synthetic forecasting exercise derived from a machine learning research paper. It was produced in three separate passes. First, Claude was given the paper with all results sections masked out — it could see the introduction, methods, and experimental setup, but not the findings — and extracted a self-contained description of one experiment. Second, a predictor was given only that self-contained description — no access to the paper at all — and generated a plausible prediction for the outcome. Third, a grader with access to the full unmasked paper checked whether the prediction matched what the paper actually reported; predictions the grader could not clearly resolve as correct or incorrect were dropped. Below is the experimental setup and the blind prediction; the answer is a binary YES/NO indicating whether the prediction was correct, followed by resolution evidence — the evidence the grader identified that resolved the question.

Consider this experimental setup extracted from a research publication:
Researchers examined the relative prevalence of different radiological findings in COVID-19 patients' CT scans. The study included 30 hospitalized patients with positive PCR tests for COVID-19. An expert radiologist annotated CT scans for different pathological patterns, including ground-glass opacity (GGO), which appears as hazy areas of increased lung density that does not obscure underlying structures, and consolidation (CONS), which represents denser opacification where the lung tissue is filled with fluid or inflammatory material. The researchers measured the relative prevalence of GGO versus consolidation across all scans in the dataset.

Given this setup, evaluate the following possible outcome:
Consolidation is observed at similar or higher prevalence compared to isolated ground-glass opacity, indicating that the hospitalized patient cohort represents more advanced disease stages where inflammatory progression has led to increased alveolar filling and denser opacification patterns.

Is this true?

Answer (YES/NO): NO